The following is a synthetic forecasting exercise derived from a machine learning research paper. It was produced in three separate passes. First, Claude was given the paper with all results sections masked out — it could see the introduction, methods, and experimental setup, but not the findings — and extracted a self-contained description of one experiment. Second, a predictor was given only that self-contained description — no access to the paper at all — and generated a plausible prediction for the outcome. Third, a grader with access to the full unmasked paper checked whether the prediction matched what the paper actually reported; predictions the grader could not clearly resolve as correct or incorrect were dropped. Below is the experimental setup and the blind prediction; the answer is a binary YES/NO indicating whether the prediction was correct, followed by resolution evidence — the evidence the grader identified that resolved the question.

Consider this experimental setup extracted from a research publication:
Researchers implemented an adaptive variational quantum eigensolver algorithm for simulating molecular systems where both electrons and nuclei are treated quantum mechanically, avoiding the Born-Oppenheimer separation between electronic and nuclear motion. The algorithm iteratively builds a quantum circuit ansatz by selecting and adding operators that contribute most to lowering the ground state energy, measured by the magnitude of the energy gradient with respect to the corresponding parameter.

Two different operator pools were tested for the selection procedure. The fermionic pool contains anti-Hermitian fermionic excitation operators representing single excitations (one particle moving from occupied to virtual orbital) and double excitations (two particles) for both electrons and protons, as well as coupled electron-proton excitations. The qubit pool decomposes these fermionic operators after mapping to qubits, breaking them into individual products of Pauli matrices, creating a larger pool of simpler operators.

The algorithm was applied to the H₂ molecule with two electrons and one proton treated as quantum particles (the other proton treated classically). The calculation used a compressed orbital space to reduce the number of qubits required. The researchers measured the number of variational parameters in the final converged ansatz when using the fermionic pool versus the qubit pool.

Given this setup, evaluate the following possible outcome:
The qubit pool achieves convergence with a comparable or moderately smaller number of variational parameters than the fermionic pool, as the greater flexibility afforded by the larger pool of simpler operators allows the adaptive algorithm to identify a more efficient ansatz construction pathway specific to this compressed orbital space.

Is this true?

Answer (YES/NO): NO